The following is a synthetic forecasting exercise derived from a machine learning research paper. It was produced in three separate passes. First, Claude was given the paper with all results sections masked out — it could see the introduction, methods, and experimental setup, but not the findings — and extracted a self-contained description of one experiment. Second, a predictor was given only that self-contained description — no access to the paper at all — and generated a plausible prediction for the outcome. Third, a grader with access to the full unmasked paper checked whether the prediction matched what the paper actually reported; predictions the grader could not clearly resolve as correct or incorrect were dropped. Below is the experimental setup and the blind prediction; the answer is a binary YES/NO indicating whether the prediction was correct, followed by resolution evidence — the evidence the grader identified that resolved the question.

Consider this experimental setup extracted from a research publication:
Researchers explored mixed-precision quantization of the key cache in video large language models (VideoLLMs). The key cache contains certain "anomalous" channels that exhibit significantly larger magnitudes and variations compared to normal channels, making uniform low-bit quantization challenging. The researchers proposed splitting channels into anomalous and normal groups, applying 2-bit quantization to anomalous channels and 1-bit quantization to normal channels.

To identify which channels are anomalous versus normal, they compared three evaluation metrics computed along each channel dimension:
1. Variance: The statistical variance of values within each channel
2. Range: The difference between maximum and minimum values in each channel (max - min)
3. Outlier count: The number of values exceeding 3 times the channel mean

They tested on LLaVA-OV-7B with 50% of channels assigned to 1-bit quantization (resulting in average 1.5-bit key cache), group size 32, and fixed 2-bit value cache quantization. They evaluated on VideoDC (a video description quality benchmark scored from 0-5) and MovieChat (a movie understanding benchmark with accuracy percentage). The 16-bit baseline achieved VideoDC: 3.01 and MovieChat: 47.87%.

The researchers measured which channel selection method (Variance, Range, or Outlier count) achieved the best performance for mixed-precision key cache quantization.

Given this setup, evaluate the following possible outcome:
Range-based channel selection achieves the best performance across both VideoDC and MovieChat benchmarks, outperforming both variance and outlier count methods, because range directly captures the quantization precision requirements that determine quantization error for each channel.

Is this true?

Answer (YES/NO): YES